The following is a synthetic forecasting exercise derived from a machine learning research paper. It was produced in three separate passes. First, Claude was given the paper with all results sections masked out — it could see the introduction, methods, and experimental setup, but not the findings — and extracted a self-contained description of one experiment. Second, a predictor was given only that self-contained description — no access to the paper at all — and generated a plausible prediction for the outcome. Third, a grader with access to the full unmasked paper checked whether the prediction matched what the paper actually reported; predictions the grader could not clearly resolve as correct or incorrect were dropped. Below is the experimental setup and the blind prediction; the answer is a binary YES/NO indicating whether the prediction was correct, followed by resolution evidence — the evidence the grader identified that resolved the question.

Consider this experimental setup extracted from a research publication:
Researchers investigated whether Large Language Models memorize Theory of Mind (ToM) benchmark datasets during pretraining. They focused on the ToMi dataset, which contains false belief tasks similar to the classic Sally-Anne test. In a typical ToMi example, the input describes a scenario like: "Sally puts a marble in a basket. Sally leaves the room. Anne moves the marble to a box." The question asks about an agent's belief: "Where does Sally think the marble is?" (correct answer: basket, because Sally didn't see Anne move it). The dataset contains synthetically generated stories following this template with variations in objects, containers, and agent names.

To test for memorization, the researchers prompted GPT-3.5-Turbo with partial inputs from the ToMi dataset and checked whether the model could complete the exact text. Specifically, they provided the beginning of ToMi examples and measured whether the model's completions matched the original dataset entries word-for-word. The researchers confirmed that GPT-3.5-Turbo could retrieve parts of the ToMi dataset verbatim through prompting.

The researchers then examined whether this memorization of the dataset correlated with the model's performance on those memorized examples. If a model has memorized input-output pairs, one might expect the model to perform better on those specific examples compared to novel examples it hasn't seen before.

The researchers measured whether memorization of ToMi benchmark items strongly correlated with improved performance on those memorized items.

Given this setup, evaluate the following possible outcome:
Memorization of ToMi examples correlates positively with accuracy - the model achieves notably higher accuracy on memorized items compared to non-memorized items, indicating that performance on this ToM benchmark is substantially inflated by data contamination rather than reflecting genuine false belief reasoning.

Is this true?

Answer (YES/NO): NO